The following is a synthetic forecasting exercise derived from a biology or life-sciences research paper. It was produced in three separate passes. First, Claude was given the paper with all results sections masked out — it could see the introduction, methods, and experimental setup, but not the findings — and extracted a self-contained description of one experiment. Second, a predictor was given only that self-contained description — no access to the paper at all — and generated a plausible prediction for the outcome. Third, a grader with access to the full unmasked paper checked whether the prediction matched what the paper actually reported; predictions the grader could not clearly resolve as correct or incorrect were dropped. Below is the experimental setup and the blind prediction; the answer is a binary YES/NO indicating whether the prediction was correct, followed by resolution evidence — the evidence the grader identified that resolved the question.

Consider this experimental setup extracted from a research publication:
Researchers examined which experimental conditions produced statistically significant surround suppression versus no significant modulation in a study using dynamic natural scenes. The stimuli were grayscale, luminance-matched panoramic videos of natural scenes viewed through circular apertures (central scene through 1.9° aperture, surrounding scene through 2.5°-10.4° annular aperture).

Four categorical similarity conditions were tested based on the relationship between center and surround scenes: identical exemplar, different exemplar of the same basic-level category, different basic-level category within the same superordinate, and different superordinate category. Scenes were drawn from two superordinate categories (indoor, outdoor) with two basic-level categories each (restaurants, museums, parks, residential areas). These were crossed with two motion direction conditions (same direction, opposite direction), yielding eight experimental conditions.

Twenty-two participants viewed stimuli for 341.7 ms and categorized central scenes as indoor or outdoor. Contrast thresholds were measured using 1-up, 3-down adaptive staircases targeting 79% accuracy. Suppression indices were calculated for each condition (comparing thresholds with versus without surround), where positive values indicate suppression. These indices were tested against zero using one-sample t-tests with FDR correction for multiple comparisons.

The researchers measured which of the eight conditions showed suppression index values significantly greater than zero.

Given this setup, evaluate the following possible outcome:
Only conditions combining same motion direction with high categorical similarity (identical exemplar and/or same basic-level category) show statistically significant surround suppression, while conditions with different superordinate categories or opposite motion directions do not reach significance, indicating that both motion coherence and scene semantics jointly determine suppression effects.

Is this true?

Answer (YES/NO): NO